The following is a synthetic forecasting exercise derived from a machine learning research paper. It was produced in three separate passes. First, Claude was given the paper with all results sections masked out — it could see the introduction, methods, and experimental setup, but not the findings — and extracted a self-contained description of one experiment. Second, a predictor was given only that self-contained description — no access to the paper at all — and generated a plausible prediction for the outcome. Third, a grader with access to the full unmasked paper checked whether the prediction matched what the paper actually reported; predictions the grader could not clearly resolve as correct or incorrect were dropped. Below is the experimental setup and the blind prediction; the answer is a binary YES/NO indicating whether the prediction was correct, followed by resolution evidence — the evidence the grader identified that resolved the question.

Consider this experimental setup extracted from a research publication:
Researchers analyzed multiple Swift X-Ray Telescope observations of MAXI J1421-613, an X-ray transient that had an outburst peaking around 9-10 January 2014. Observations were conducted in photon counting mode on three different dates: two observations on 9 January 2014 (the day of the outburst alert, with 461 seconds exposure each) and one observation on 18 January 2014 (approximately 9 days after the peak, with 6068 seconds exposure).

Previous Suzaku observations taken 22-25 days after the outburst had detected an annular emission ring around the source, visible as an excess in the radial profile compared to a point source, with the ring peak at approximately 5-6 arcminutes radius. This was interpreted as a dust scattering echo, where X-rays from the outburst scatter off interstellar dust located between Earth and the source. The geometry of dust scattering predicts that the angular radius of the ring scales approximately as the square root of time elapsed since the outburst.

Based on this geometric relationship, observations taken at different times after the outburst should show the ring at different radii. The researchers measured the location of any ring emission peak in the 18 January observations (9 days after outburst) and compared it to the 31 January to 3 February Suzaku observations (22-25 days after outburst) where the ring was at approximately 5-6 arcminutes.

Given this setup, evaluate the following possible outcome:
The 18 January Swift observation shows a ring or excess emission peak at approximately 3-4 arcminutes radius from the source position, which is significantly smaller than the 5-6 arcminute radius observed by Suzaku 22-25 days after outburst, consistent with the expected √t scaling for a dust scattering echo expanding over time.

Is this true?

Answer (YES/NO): YES